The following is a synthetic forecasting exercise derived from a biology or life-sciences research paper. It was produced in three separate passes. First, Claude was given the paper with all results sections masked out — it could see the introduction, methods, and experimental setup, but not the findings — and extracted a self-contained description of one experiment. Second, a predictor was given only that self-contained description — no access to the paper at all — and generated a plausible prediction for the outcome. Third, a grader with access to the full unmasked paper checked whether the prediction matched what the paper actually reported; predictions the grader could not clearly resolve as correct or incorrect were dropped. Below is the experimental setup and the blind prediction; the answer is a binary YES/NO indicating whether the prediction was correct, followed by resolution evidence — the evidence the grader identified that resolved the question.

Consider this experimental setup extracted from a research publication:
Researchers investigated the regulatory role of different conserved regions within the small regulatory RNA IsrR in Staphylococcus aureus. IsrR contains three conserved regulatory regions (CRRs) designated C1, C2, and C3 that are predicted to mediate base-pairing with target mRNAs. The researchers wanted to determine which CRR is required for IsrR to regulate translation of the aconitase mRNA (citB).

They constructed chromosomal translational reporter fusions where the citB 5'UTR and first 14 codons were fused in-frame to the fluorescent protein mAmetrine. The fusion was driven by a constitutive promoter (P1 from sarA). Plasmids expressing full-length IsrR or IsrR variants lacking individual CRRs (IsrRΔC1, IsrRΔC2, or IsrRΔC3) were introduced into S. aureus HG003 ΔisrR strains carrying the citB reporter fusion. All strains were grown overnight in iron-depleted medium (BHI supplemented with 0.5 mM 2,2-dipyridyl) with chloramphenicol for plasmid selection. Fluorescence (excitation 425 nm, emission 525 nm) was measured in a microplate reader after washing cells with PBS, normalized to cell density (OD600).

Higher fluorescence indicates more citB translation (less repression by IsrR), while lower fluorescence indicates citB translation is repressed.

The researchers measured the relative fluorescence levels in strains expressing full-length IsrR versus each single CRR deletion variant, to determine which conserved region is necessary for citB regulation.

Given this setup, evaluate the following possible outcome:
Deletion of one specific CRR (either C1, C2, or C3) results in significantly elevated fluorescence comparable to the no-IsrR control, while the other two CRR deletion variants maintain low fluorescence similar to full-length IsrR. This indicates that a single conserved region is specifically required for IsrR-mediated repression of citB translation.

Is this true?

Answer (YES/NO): NO